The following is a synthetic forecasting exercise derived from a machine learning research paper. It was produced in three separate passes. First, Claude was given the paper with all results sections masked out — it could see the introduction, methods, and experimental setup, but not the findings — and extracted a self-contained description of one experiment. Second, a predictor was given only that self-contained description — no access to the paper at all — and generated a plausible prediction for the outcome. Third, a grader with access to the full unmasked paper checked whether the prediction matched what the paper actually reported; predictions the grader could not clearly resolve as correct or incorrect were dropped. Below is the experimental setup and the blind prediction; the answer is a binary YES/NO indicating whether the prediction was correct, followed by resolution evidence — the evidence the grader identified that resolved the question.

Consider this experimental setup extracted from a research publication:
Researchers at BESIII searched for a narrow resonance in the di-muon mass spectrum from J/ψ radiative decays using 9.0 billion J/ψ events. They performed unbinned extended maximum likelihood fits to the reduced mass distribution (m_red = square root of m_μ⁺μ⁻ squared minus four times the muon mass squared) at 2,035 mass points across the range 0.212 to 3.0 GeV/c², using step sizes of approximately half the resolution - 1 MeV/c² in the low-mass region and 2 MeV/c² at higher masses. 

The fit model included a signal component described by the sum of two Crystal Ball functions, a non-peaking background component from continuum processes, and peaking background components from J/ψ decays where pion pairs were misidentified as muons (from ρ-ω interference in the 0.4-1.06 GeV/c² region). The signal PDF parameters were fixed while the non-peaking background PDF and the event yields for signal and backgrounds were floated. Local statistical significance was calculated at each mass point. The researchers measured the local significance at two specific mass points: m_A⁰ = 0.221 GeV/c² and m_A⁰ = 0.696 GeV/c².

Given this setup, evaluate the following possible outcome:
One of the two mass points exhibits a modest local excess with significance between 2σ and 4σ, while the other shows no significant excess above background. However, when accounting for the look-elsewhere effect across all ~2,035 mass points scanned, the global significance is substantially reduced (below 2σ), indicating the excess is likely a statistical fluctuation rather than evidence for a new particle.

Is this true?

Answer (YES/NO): NO